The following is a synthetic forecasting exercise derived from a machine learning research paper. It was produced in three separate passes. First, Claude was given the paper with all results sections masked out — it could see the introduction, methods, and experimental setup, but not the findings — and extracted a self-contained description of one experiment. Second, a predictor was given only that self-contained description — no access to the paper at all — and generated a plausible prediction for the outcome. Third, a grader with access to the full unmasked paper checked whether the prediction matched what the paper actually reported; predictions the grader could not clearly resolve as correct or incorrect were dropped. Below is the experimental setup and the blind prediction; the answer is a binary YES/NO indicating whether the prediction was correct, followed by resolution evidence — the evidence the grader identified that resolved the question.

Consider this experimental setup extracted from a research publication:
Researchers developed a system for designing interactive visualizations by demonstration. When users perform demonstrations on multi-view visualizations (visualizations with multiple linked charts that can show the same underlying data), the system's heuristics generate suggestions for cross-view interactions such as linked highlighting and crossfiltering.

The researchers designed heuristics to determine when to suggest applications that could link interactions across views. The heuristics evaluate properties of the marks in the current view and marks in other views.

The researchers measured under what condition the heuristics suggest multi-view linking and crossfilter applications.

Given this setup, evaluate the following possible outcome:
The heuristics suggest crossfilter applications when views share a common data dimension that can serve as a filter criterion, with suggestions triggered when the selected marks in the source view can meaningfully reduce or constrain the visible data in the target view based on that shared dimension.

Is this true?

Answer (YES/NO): NO